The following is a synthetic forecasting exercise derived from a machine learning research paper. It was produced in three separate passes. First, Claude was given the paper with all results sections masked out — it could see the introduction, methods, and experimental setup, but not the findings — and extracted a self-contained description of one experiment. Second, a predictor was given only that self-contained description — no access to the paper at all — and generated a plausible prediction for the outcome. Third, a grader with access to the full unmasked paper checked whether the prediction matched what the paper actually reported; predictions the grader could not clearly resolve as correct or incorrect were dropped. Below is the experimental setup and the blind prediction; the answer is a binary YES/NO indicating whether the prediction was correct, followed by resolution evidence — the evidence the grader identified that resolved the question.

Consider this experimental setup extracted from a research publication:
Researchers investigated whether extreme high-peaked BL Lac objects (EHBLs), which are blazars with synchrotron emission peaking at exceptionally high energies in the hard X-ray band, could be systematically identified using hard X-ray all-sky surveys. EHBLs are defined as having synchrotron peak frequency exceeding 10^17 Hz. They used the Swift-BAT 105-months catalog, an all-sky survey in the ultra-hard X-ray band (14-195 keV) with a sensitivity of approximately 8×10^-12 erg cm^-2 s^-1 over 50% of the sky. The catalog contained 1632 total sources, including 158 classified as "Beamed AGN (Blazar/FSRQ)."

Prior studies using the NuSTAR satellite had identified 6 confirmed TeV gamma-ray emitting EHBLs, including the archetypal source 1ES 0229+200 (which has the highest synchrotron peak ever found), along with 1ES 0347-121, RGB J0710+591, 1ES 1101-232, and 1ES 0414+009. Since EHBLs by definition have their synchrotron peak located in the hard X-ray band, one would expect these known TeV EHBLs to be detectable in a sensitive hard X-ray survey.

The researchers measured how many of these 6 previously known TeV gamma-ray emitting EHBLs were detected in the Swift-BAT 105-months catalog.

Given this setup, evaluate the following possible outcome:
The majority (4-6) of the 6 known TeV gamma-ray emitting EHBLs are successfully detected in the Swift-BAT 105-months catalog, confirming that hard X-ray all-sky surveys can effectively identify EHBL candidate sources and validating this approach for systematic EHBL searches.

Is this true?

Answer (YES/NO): YES